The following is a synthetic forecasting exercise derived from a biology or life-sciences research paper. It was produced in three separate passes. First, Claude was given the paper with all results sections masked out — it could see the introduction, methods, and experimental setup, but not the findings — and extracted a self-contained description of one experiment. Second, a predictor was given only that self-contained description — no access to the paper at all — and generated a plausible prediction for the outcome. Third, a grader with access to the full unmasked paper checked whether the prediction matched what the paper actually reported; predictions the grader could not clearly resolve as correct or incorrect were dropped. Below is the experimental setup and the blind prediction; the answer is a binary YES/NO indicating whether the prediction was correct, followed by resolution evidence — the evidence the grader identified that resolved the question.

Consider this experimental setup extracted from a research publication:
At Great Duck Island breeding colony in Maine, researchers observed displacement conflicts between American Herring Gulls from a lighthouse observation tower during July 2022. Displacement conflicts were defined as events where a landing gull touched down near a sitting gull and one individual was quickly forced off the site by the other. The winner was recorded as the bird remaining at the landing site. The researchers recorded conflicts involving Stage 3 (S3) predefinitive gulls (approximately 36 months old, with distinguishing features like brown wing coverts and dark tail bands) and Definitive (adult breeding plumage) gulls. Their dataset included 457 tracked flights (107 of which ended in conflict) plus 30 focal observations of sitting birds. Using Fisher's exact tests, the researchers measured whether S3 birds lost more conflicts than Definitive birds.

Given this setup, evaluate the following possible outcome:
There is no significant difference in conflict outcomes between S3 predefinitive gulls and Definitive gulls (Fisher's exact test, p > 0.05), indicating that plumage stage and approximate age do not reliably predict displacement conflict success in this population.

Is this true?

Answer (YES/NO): NO